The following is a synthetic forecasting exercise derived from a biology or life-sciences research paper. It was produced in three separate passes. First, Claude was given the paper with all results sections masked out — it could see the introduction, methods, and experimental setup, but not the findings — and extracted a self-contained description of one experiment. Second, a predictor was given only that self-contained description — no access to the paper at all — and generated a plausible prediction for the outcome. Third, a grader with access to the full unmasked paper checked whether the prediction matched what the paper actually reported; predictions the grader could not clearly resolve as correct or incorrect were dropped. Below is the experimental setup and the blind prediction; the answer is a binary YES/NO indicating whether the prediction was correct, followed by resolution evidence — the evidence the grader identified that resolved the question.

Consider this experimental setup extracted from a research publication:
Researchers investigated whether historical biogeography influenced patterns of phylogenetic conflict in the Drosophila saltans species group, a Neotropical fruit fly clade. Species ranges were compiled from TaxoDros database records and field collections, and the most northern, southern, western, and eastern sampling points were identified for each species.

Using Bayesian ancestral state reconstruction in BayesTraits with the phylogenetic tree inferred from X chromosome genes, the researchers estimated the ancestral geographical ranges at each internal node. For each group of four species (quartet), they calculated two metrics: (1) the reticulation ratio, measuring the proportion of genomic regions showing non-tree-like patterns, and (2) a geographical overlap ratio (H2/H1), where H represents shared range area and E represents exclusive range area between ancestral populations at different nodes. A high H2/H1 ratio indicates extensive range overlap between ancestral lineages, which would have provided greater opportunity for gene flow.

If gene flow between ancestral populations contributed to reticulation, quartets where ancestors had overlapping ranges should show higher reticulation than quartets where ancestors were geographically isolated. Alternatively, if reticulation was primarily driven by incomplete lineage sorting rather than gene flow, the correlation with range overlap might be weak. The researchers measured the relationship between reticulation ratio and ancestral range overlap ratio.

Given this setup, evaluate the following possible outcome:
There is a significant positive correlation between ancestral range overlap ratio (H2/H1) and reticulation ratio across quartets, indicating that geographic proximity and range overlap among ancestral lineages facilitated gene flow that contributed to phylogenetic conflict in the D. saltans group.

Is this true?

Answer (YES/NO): YES